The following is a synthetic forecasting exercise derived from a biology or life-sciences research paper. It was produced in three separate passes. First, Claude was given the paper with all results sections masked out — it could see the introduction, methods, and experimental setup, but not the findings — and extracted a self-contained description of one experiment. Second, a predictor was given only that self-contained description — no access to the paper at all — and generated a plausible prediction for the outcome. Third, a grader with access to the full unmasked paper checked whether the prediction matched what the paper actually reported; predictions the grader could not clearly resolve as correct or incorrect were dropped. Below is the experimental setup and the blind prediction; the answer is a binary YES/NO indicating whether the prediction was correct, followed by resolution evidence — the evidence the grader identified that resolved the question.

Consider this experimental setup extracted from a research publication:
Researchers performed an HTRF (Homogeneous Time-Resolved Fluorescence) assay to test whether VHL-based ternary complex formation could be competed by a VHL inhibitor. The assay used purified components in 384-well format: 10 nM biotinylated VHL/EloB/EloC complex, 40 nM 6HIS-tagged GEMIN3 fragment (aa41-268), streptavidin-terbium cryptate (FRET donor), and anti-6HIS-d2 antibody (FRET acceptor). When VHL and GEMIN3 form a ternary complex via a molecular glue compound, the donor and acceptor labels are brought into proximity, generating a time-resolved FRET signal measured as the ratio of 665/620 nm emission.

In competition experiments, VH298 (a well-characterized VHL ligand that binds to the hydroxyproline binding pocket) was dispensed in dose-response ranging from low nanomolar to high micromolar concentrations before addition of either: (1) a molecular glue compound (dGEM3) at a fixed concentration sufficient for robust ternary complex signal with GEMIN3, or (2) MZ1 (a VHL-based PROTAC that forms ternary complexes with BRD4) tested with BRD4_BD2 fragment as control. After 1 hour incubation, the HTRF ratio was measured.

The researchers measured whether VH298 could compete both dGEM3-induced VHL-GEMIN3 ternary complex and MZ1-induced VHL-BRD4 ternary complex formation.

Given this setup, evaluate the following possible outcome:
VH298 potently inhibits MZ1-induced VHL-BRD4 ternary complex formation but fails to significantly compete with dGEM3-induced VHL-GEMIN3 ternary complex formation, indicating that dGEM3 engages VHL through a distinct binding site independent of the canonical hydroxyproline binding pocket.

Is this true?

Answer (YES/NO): NO